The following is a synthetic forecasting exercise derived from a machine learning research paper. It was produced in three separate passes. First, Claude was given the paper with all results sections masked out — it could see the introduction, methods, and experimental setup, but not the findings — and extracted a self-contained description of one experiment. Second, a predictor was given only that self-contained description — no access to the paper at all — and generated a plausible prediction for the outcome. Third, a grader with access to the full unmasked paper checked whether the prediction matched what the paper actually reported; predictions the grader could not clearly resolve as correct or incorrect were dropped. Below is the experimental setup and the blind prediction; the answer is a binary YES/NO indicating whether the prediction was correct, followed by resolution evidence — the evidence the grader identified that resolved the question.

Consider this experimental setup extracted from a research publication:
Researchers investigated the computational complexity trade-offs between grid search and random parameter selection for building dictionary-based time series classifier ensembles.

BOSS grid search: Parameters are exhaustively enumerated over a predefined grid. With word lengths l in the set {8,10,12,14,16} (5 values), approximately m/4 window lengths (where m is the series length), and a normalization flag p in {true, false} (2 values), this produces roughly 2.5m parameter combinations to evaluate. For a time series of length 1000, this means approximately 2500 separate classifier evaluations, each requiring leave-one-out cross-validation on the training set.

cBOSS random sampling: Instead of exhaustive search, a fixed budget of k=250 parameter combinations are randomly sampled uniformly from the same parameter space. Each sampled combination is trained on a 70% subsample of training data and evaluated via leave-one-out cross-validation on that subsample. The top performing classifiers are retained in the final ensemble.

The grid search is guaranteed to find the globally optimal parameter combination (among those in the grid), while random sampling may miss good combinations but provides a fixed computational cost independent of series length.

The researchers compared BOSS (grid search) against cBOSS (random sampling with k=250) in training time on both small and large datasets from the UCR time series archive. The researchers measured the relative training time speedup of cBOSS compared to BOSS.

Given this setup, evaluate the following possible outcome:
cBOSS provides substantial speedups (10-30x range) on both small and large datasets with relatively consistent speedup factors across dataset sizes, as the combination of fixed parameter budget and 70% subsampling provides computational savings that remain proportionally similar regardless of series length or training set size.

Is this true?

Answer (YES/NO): YES